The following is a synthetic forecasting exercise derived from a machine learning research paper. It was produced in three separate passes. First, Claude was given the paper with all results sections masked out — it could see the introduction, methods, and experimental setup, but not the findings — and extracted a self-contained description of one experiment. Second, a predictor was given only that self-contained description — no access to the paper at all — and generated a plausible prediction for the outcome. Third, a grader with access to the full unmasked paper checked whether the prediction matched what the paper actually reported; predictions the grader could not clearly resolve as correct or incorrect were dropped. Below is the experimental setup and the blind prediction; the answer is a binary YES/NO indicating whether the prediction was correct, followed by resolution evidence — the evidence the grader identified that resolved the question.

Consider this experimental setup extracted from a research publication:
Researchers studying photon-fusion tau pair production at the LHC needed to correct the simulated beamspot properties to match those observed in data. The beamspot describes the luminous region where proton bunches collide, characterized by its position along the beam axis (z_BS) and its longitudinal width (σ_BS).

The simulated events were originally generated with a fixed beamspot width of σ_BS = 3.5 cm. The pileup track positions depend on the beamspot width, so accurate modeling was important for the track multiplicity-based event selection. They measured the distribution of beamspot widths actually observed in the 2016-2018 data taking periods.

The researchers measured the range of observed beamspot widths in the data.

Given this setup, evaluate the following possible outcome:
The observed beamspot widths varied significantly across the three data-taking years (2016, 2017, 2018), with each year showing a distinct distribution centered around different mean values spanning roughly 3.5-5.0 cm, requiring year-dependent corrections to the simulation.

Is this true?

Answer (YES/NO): NO